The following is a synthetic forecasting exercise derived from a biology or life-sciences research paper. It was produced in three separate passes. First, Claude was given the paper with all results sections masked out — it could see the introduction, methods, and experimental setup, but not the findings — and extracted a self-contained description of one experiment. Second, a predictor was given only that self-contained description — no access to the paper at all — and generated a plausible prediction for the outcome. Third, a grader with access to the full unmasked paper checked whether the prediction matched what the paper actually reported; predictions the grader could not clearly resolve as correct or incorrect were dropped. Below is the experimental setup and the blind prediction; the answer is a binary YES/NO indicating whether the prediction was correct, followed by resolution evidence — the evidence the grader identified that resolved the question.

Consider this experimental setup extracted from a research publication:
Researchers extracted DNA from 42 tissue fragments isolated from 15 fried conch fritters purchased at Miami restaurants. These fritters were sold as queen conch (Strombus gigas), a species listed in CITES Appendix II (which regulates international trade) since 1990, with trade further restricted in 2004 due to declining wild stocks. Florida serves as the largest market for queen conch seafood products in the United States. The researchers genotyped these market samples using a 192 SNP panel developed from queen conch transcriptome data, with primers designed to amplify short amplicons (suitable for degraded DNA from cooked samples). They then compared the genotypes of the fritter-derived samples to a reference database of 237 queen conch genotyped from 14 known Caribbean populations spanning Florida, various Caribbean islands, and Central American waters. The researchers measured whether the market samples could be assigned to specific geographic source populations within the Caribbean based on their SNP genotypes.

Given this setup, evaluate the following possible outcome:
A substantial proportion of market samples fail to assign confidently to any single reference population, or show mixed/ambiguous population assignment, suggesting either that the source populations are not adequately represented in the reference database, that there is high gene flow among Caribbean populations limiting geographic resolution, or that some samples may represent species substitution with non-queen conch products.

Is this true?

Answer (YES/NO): YES